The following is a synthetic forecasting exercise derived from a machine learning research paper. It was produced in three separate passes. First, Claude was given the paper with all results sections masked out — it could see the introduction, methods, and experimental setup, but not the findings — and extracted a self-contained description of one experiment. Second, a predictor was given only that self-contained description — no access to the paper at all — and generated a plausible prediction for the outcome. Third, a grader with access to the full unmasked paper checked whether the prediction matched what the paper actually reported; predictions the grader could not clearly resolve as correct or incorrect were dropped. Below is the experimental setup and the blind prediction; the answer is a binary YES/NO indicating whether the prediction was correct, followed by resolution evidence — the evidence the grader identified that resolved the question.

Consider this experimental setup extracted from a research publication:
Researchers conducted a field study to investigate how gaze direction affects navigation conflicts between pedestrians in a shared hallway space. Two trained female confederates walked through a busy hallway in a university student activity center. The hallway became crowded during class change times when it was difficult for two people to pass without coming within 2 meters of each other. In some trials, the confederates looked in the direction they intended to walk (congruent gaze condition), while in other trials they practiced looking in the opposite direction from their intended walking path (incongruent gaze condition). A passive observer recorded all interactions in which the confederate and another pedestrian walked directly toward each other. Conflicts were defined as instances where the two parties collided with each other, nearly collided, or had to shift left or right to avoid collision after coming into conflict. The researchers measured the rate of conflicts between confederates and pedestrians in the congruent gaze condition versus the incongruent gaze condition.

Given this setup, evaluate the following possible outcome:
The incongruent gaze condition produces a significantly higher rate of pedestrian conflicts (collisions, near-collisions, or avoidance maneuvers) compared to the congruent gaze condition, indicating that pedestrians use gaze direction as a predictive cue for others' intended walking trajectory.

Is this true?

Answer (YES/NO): YES